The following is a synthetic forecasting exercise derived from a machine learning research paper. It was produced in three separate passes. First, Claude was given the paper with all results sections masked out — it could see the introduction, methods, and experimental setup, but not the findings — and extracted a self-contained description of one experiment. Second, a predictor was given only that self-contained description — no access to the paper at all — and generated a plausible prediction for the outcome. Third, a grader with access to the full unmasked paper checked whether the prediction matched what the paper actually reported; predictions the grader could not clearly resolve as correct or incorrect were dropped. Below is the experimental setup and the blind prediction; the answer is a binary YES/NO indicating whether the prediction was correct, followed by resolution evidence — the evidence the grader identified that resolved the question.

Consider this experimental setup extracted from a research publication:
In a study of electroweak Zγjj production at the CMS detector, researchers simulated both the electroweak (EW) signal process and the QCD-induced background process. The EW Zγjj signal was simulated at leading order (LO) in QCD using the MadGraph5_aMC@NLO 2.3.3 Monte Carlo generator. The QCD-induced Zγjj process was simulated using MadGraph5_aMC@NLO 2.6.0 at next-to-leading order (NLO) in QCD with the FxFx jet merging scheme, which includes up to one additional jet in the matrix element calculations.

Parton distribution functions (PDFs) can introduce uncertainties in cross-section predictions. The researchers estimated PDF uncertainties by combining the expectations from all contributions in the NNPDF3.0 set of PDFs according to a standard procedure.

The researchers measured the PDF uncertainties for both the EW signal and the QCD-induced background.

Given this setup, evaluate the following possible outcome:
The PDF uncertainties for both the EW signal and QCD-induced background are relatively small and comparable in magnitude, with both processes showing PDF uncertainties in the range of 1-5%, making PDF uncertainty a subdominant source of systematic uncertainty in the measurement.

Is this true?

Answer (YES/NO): NO